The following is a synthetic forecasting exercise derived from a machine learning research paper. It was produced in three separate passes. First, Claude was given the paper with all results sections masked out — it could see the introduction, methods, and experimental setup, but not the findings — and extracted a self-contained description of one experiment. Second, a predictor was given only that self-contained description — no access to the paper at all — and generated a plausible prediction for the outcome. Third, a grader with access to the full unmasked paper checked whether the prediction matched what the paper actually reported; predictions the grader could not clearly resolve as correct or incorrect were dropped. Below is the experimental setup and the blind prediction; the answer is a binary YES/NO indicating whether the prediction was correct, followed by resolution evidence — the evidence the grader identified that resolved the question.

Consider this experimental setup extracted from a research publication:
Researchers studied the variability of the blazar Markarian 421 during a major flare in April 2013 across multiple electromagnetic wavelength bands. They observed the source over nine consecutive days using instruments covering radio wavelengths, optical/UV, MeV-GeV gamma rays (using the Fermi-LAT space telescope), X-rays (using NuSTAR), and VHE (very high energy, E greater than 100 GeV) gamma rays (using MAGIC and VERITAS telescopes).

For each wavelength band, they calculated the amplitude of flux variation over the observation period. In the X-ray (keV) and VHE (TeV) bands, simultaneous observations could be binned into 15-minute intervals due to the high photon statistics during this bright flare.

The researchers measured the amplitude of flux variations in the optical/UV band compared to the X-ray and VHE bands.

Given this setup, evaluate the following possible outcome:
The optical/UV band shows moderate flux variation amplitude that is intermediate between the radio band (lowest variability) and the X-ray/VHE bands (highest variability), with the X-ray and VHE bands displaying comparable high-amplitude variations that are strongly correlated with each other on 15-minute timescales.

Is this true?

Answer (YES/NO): NO